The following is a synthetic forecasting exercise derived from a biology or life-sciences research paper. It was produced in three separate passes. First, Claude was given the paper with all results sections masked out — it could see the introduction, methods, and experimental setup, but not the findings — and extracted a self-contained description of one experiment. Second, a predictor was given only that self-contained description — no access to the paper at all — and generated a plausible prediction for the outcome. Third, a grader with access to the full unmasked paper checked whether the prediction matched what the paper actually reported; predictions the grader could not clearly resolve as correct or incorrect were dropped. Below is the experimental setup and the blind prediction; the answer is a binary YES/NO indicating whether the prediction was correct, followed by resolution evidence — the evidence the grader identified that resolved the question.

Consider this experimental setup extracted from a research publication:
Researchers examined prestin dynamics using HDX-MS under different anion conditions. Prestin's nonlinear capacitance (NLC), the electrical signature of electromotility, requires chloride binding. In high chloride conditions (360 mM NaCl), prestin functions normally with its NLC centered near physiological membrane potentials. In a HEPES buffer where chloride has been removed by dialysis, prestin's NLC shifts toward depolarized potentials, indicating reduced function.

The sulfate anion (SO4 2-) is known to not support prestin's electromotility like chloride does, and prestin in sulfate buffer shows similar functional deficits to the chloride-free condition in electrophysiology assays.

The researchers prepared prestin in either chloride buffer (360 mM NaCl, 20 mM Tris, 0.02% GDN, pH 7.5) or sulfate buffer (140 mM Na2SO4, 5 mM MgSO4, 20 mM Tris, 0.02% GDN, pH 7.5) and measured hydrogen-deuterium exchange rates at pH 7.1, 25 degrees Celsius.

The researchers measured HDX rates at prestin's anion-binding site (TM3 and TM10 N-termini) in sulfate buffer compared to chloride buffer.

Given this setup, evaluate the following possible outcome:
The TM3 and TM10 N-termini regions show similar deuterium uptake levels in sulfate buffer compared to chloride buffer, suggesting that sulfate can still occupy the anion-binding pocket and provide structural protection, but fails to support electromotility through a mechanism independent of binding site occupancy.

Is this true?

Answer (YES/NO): NO